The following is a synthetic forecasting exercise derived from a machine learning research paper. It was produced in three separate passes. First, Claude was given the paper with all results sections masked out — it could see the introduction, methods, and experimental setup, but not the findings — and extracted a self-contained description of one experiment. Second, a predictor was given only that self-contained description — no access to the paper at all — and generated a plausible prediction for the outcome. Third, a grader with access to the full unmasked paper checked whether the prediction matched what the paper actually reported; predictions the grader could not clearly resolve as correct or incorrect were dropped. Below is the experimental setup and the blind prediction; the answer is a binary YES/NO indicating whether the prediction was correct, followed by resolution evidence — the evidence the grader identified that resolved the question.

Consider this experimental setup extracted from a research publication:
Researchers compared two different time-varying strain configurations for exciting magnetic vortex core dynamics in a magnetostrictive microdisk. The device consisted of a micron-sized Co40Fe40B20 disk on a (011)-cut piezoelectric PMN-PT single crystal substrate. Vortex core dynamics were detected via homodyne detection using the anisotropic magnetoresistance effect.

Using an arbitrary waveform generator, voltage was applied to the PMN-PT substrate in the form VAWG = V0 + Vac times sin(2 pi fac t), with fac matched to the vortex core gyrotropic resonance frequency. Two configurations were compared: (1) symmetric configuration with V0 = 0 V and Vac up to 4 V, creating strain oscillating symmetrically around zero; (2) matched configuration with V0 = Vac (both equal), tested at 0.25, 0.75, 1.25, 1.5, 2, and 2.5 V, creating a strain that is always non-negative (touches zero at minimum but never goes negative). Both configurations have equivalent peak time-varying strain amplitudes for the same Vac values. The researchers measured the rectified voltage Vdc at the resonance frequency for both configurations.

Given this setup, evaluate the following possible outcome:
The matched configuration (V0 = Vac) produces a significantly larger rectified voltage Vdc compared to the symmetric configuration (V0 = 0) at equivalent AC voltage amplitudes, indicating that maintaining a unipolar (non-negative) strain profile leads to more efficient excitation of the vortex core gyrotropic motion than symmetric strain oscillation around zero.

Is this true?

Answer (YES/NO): YES